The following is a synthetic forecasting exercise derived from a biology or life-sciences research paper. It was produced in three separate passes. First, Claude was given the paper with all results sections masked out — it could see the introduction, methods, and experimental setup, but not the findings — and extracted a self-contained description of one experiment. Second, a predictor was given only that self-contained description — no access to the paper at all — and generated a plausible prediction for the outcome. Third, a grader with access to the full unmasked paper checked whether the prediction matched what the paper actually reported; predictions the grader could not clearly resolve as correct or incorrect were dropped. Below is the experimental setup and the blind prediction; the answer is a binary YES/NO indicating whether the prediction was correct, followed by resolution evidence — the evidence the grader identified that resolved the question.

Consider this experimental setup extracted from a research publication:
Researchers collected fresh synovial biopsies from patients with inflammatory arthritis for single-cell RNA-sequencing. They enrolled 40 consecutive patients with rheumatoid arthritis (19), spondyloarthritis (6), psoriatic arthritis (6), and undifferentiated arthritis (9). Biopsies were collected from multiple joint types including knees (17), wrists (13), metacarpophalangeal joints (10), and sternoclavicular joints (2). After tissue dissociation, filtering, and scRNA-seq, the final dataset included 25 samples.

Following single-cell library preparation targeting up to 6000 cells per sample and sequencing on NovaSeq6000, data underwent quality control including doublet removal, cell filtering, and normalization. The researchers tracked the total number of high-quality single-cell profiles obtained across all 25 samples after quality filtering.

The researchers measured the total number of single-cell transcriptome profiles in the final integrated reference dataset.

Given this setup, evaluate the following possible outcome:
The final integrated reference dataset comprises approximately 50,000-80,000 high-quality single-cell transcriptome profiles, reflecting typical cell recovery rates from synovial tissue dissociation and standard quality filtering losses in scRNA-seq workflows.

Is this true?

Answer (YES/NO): NO